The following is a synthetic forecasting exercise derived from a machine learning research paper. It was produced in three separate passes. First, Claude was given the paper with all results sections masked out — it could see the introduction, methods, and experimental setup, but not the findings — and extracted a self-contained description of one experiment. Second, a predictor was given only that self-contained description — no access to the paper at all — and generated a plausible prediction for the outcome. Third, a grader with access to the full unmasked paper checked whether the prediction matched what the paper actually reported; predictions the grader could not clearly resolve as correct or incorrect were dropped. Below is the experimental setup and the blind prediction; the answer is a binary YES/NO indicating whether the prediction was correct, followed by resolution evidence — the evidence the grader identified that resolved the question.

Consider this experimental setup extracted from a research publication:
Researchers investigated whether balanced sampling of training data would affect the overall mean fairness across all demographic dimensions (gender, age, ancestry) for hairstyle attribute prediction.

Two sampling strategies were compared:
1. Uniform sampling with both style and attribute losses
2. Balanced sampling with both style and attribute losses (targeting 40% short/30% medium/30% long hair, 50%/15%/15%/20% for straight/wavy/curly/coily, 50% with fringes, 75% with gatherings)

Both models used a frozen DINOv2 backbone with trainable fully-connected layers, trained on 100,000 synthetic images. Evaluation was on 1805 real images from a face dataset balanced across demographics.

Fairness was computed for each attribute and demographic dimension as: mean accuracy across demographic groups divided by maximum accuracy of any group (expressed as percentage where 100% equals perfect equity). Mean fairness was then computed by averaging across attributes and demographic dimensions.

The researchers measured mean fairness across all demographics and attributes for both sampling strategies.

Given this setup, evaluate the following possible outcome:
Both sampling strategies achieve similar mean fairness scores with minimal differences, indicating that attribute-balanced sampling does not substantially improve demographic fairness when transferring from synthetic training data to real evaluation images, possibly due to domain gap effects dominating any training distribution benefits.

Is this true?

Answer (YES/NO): NO